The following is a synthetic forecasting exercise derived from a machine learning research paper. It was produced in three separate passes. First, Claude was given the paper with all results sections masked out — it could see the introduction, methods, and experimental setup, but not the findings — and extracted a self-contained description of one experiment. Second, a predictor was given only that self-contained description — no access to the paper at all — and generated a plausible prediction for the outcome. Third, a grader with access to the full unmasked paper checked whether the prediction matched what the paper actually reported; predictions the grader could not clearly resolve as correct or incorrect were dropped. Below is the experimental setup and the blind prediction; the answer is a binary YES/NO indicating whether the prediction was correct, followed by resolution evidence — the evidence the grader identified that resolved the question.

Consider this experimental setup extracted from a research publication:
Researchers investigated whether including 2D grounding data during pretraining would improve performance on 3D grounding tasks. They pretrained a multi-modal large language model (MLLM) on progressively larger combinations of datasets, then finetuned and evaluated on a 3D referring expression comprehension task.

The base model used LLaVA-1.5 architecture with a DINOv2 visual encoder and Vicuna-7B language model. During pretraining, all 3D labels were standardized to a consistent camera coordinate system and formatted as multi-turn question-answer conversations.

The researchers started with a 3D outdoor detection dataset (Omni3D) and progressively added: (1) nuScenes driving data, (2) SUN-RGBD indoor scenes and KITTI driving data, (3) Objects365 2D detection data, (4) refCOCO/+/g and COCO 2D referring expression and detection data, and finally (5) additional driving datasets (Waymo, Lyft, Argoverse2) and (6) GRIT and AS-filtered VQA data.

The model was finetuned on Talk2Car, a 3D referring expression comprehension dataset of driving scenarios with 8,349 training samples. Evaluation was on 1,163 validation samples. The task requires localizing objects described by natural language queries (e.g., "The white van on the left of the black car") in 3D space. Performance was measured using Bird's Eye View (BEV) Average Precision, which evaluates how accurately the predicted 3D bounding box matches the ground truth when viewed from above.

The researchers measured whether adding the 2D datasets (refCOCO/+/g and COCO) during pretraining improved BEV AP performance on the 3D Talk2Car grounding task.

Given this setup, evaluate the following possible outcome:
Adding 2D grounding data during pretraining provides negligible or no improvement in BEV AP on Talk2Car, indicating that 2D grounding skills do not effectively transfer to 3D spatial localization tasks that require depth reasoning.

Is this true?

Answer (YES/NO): NO